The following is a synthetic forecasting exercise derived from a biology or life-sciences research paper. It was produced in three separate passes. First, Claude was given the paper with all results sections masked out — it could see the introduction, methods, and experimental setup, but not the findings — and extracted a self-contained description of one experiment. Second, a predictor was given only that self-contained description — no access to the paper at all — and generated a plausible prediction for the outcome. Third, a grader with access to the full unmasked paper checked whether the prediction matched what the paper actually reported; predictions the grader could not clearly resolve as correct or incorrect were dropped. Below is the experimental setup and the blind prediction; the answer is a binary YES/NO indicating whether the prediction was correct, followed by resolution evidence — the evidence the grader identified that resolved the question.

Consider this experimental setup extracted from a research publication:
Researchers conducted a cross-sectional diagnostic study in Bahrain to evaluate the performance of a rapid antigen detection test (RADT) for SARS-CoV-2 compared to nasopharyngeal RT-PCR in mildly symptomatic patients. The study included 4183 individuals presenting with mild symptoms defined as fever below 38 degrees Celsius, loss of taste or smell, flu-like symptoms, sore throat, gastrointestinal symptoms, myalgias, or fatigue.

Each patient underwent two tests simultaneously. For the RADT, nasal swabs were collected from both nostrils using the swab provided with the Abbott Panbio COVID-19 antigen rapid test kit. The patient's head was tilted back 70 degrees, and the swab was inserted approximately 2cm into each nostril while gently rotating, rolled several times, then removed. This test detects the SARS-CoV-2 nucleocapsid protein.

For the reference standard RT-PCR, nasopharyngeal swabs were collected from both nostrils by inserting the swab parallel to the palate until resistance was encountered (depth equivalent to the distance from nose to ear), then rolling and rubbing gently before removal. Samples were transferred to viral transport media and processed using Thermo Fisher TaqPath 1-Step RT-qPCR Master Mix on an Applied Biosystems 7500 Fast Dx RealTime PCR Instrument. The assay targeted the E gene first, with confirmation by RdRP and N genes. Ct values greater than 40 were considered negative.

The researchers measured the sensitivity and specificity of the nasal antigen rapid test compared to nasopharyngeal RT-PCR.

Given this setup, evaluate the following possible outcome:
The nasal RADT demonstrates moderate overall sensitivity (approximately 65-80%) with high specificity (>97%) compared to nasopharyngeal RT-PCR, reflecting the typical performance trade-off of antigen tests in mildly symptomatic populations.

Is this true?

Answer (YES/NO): NO